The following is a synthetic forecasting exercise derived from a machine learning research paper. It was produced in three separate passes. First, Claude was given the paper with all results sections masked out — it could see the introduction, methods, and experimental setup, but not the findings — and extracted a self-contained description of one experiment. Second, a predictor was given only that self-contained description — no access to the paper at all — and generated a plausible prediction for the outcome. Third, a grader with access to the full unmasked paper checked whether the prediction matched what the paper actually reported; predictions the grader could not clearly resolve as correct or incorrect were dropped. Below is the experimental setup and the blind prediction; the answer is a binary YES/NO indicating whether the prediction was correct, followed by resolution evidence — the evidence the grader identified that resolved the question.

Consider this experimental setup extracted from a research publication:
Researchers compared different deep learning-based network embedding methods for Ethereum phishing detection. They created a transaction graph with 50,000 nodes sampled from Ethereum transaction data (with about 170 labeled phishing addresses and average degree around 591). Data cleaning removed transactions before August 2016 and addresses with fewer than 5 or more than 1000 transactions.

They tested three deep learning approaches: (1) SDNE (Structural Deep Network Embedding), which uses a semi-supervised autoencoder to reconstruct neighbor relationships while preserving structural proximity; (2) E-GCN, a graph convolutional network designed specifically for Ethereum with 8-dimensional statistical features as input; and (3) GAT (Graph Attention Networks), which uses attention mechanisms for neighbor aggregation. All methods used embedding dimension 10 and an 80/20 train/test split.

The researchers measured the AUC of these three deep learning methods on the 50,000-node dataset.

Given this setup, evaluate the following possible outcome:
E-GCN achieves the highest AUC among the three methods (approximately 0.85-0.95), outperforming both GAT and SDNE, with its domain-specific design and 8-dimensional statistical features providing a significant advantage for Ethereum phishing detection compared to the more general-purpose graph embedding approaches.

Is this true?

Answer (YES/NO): NO